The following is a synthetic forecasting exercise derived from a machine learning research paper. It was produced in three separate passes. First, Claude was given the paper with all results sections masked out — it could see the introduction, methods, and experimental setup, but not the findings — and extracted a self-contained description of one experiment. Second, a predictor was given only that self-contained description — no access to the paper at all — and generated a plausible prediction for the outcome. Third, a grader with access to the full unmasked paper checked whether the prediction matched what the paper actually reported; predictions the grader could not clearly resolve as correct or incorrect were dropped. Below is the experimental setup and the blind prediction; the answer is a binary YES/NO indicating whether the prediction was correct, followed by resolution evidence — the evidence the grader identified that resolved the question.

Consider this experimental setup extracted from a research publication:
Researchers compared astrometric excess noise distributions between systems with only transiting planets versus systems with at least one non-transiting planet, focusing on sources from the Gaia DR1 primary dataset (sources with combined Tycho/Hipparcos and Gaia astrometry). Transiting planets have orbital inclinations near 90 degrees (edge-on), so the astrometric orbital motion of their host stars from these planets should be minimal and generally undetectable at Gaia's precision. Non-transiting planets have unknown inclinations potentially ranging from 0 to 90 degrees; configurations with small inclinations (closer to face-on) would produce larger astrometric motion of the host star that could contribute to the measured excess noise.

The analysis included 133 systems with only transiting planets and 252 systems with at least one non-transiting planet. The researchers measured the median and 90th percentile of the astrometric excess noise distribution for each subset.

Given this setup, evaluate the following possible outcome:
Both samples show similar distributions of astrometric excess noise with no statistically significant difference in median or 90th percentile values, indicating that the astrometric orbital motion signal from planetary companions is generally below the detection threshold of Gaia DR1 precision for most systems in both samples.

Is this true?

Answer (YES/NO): NO